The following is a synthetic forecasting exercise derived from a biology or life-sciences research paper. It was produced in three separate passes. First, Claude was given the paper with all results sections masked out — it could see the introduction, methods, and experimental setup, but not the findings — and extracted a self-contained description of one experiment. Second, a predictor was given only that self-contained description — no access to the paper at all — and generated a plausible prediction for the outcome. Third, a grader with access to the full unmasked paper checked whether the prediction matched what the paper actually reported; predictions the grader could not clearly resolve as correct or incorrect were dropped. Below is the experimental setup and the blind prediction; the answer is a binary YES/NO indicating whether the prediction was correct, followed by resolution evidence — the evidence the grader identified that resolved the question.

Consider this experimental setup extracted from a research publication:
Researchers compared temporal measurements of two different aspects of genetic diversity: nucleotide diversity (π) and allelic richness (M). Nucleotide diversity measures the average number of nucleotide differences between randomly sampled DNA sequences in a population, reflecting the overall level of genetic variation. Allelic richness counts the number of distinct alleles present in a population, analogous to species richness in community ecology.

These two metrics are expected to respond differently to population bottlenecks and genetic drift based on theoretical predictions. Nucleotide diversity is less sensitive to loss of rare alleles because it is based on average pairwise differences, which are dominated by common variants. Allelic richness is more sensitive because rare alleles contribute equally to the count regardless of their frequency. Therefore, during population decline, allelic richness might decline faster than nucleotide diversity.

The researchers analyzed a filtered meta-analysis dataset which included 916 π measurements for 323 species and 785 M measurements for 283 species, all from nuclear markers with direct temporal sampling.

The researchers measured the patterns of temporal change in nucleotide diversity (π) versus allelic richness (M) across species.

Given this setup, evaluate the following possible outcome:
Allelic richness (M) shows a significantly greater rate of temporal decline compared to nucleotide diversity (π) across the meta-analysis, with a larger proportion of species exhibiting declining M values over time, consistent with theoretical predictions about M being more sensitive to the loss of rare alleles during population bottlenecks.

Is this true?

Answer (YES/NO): NO